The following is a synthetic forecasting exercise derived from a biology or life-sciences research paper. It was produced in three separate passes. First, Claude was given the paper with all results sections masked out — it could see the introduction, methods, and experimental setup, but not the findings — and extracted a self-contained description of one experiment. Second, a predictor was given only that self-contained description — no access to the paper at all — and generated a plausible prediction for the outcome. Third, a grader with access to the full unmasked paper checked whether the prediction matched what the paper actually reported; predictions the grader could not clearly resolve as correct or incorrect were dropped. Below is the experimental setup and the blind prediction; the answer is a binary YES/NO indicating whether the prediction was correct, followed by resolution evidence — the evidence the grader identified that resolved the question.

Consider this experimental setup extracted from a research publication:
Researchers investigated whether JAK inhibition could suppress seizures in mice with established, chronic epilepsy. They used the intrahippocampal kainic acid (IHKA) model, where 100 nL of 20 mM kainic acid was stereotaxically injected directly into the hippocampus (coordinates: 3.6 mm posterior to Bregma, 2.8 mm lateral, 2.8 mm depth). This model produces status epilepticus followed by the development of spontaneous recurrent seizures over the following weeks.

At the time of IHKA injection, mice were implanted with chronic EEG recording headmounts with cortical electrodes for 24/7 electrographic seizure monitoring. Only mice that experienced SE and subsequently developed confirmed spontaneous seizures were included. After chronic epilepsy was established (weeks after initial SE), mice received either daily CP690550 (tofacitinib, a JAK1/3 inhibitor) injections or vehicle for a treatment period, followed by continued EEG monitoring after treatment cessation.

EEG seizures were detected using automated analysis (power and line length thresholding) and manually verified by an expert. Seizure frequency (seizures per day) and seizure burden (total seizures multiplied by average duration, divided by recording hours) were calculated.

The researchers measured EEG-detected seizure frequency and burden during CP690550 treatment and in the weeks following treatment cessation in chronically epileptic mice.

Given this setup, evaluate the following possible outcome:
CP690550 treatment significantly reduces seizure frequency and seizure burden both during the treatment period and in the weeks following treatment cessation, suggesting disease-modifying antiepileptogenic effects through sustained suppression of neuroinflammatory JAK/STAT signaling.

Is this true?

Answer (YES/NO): YES